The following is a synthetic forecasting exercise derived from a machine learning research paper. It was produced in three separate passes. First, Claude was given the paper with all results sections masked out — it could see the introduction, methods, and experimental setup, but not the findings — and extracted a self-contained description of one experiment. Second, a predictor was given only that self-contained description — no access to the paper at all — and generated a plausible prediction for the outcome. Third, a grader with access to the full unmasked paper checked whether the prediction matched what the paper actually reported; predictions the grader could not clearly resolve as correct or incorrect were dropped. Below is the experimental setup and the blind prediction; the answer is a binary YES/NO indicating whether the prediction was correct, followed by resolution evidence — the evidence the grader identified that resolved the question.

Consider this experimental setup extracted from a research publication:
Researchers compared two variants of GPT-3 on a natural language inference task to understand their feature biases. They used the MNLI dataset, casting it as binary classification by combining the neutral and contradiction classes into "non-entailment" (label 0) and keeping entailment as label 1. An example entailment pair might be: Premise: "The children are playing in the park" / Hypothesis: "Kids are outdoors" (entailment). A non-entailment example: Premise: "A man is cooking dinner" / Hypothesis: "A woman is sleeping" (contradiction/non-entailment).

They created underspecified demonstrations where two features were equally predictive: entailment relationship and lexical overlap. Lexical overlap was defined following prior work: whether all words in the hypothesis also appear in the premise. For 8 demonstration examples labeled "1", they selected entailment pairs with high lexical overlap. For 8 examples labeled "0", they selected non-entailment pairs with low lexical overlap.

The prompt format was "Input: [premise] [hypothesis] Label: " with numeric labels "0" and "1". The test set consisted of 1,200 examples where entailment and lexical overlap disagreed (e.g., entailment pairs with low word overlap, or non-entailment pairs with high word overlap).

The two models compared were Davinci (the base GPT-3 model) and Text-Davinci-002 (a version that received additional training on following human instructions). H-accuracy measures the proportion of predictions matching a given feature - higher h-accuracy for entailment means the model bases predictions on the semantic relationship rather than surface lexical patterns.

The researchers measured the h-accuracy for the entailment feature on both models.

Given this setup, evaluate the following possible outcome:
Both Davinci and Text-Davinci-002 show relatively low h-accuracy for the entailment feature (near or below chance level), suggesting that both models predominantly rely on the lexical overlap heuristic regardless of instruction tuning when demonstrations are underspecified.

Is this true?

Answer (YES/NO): NO